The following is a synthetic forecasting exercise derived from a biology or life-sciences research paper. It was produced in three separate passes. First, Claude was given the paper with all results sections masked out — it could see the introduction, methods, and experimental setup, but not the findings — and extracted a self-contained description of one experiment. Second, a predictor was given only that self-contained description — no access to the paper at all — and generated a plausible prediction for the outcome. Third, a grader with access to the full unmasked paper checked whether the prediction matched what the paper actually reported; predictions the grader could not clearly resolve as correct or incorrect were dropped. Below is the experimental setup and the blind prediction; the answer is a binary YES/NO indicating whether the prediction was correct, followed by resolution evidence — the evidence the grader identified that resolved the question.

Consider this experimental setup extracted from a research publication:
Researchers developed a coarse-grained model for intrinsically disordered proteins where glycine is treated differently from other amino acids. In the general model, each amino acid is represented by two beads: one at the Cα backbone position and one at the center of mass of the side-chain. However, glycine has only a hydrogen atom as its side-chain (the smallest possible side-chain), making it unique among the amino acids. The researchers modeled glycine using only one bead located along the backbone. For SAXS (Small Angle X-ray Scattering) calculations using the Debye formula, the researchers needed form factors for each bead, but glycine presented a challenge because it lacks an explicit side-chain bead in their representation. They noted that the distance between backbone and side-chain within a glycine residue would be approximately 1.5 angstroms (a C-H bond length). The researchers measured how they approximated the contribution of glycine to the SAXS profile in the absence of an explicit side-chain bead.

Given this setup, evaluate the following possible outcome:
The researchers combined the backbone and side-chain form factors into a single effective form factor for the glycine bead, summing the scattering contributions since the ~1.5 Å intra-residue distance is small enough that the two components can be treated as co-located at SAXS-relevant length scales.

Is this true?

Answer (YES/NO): YES